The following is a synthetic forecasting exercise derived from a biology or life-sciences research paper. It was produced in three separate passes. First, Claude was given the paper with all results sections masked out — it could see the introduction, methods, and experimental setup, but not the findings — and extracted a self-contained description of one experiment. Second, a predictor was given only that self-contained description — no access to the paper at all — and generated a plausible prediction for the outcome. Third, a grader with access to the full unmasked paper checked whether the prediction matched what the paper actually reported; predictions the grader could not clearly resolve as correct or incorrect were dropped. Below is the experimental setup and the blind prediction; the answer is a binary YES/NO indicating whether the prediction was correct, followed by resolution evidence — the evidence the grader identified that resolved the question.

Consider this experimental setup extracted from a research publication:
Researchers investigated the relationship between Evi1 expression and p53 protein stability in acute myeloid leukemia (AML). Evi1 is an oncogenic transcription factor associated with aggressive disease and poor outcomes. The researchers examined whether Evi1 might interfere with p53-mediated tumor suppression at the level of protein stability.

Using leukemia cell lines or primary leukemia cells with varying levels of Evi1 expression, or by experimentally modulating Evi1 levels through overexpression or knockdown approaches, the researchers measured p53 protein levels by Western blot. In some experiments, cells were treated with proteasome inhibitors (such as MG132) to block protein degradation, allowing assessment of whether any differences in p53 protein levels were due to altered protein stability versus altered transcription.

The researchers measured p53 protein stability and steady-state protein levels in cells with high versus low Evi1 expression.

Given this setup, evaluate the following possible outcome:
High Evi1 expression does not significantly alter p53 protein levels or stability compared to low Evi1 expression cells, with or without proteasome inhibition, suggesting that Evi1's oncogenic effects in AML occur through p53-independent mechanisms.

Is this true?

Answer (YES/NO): NO